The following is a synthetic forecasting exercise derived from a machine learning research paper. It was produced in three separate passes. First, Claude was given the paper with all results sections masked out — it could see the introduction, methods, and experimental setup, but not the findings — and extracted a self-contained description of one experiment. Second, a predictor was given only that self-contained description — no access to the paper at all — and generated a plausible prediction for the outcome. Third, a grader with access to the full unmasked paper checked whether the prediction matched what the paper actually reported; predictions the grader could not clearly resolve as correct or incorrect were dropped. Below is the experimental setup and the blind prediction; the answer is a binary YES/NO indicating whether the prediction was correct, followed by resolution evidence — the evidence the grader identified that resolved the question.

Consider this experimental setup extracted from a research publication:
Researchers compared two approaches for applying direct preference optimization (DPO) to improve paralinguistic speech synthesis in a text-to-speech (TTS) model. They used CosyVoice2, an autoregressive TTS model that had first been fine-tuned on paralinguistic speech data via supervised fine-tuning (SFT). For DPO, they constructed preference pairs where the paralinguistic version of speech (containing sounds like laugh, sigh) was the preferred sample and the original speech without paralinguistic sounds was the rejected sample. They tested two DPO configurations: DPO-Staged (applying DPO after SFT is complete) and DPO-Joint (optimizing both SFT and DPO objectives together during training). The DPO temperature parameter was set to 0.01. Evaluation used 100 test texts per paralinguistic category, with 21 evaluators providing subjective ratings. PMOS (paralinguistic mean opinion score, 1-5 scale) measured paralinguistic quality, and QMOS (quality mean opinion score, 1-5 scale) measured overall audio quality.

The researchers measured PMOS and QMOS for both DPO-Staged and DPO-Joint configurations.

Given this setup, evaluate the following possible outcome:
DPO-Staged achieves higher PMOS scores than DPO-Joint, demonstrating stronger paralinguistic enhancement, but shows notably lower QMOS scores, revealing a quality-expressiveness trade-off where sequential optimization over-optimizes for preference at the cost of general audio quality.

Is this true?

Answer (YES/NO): NO